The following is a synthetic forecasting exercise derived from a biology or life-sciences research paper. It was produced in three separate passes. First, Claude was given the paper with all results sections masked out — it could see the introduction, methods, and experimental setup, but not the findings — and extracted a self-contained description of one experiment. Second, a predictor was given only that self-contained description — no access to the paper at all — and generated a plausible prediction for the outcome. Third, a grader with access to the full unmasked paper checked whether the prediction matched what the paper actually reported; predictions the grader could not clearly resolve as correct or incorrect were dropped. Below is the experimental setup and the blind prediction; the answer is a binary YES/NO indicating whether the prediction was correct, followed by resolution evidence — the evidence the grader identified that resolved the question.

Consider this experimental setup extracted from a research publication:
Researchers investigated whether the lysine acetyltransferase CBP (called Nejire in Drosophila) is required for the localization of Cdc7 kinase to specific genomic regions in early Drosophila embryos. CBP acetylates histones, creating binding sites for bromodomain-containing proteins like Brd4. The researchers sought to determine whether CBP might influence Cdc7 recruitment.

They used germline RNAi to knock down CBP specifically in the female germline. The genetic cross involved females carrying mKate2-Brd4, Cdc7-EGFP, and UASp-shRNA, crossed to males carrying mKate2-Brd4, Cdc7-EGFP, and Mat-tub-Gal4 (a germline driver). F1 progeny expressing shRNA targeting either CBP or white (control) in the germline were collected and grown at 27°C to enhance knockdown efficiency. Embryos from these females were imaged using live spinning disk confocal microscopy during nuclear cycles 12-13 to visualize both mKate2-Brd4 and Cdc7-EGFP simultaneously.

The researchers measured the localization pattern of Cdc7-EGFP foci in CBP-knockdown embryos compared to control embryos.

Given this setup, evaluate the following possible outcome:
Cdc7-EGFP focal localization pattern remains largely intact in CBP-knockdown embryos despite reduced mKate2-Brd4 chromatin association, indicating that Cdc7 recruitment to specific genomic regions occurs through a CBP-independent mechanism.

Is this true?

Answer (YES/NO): NO